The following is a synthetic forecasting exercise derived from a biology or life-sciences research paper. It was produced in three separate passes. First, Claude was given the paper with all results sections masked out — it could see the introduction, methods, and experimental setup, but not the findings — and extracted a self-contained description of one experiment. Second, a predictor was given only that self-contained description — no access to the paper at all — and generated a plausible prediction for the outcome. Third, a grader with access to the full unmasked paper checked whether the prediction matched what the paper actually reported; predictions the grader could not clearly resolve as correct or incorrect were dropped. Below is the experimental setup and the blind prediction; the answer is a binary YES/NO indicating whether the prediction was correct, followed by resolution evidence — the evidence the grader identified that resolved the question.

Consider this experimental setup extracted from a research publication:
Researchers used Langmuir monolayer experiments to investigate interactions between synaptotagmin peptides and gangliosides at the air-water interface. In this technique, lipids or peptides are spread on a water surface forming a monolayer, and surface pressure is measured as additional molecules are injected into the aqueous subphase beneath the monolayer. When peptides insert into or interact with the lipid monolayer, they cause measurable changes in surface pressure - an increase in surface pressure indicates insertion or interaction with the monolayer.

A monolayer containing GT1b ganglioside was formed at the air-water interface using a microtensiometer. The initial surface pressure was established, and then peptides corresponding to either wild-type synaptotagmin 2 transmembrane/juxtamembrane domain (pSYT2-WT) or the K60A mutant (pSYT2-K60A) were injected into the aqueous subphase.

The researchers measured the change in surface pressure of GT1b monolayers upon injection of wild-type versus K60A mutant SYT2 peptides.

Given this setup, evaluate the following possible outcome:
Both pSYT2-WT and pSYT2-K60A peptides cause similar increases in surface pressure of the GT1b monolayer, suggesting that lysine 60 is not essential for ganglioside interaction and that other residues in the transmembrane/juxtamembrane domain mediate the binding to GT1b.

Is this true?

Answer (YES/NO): NO